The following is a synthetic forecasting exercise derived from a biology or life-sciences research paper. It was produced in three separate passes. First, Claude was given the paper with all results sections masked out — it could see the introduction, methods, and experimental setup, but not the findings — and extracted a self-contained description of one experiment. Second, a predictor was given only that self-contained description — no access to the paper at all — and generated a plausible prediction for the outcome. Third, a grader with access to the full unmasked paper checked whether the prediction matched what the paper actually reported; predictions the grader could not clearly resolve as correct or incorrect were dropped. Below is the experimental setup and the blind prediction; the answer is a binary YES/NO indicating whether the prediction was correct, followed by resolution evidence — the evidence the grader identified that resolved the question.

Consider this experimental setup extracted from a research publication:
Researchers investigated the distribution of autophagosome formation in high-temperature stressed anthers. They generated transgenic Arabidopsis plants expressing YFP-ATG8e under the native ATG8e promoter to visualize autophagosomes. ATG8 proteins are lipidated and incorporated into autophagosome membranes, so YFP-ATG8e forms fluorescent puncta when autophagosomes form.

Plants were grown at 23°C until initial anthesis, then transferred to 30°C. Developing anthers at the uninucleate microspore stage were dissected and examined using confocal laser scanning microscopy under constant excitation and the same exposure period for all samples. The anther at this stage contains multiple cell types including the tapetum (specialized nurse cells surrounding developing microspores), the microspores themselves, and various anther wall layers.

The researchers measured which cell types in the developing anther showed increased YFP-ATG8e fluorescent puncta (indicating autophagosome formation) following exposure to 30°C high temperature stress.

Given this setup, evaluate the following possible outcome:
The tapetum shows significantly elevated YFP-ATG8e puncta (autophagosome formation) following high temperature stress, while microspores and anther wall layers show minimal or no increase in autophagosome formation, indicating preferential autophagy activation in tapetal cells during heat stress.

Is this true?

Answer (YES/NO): NO